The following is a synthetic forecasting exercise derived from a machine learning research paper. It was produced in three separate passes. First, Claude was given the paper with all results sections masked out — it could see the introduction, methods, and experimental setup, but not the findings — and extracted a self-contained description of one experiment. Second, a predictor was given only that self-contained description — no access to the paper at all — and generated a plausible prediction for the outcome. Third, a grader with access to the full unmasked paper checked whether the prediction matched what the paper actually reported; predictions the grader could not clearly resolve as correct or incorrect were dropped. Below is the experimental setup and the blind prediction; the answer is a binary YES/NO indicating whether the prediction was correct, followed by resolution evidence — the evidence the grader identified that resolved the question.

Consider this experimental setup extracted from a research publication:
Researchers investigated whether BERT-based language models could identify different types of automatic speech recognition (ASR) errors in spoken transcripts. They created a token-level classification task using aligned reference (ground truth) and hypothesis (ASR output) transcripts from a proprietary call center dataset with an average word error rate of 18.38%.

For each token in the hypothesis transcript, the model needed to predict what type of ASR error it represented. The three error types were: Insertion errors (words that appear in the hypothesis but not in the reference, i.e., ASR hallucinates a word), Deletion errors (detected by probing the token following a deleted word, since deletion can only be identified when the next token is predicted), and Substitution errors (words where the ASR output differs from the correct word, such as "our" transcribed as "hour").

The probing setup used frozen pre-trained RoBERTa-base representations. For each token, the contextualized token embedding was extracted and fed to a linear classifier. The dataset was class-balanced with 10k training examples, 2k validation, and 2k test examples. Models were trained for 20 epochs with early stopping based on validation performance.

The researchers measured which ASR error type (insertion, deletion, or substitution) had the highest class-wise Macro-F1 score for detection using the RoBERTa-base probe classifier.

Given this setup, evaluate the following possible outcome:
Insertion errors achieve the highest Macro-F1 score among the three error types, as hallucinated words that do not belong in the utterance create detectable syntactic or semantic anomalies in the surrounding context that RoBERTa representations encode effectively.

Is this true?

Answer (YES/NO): NO